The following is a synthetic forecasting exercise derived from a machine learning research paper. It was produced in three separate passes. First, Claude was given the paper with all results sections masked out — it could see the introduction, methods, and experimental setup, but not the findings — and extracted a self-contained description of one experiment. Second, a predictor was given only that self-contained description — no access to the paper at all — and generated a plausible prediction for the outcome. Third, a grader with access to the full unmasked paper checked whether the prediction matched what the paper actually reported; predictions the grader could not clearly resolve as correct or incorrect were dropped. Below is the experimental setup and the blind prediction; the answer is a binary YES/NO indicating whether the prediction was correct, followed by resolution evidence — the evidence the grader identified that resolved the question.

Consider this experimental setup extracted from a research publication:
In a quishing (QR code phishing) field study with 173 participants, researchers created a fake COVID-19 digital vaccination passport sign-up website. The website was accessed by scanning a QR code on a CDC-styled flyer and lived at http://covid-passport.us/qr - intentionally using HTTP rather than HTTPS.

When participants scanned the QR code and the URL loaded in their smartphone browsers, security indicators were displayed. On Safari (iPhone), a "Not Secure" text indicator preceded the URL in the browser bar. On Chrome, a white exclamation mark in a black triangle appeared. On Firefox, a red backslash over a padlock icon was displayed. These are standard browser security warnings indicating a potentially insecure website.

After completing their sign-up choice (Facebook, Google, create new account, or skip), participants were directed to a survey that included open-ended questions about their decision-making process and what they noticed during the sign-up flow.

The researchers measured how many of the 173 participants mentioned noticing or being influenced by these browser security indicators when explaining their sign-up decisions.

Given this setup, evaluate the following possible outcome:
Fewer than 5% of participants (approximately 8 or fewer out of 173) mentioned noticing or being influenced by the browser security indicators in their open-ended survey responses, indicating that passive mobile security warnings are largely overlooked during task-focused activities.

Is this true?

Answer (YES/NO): YES